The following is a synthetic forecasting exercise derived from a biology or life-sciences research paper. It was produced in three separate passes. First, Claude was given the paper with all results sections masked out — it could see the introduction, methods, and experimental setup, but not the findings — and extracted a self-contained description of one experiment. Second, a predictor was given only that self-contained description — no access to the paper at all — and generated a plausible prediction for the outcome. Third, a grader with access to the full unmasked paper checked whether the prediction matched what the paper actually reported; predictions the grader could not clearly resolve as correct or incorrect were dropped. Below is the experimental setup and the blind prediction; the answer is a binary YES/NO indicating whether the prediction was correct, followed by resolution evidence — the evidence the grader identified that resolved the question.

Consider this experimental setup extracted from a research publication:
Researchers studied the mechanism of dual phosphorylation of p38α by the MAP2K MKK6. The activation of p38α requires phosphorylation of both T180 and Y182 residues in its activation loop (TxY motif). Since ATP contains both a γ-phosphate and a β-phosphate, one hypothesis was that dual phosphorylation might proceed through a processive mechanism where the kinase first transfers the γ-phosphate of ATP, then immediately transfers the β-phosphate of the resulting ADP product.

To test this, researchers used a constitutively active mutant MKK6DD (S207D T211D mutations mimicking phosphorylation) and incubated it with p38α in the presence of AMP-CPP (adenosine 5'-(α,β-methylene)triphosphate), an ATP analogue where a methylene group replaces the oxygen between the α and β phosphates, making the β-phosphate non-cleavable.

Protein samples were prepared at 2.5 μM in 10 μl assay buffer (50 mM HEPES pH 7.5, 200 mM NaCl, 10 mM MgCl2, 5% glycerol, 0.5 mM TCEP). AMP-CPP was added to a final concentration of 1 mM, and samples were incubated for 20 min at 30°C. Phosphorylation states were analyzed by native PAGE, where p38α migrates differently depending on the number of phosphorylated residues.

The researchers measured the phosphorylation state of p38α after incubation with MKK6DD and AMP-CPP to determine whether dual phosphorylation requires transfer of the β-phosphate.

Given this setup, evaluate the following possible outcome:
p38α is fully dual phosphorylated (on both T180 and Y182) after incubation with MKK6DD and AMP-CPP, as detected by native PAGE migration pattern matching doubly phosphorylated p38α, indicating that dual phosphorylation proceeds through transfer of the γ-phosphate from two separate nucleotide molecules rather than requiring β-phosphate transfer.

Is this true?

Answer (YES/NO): YES